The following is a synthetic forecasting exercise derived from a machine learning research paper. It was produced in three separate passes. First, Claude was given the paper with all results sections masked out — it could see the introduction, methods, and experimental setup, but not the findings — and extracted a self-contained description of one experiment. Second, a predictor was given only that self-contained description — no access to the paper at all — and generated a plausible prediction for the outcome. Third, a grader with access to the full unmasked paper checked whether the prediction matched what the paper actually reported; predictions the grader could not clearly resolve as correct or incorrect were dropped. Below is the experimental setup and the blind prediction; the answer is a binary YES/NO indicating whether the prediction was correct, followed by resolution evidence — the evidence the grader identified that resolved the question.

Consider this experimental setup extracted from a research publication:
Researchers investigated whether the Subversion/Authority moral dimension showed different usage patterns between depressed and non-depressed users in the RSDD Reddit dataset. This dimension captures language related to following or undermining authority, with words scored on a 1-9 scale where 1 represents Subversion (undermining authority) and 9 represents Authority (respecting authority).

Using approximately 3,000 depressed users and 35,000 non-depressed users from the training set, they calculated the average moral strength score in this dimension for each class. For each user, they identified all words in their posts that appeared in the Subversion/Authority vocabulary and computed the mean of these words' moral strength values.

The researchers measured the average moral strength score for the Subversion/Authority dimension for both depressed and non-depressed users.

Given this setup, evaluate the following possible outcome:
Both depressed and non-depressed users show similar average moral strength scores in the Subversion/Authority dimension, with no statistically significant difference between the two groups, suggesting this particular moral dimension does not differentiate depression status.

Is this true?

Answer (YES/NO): NO